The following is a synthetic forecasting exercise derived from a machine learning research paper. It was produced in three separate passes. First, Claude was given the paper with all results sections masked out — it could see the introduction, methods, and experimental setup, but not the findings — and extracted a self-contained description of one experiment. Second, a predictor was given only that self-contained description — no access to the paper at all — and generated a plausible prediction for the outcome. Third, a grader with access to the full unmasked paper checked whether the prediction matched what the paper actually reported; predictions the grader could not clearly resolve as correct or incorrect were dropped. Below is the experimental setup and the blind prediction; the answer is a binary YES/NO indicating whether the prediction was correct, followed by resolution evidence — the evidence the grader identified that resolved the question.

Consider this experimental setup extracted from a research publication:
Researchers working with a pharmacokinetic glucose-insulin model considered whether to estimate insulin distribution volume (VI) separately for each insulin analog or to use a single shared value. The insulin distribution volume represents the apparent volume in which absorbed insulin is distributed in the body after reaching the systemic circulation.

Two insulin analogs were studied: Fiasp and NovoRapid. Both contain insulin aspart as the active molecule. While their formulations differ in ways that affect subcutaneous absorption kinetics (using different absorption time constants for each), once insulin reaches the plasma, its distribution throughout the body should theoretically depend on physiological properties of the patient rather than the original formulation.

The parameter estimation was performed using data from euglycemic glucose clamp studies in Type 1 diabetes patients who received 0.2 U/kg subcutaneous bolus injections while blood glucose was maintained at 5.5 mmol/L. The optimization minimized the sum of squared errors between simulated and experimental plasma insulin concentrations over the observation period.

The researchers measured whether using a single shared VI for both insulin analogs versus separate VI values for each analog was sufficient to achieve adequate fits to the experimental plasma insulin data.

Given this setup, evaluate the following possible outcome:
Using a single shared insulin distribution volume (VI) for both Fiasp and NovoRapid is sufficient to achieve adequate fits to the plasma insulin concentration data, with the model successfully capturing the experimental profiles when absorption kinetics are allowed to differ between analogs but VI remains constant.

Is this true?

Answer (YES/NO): YES